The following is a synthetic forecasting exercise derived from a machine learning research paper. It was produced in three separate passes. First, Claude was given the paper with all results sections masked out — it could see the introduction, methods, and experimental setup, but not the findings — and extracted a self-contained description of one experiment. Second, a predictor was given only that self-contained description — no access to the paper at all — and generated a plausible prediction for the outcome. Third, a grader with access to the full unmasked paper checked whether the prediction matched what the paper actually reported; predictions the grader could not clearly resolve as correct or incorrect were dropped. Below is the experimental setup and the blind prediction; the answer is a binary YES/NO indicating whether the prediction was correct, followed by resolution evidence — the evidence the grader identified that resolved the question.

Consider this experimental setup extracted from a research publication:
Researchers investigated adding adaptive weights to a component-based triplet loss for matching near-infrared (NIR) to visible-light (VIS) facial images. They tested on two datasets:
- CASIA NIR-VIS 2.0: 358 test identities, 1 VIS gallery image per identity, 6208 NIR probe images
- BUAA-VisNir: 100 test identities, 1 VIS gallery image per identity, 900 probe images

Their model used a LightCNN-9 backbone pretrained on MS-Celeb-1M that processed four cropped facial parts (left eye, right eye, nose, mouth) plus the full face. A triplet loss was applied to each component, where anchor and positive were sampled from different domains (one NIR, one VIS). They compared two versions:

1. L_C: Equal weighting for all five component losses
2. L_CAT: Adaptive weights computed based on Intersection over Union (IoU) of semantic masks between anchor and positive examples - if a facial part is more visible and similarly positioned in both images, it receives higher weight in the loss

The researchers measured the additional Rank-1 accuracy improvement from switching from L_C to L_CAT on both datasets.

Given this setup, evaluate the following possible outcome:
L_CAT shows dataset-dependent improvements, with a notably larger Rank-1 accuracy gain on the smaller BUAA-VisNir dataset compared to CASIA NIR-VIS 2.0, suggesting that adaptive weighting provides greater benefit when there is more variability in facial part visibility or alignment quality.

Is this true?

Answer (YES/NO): YES